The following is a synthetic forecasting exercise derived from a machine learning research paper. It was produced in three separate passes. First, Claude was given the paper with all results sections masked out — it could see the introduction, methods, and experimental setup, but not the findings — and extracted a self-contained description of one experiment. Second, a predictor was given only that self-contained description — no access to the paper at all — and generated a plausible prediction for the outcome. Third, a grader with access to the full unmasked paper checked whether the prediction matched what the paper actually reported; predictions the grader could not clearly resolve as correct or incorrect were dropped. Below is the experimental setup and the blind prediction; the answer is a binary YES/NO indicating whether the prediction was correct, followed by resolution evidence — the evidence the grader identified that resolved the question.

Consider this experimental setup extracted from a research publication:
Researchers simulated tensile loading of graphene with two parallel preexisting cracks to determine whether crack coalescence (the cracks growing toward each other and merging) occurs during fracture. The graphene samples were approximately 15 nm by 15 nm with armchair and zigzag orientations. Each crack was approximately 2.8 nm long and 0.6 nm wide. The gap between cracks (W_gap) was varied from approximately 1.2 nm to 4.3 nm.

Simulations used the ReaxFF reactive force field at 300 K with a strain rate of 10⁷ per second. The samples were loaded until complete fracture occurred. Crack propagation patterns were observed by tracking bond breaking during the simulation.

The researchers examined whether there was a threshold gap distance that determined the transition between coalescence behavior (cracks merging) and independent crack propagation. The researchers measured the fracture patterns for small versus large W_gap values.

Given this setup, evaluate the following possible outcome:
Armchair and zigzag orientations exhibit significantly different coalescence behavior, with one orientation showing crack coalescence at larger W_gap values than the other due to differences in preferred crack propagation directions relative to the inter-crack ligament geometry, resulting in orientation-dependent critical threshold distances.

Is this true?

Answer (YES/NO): NO